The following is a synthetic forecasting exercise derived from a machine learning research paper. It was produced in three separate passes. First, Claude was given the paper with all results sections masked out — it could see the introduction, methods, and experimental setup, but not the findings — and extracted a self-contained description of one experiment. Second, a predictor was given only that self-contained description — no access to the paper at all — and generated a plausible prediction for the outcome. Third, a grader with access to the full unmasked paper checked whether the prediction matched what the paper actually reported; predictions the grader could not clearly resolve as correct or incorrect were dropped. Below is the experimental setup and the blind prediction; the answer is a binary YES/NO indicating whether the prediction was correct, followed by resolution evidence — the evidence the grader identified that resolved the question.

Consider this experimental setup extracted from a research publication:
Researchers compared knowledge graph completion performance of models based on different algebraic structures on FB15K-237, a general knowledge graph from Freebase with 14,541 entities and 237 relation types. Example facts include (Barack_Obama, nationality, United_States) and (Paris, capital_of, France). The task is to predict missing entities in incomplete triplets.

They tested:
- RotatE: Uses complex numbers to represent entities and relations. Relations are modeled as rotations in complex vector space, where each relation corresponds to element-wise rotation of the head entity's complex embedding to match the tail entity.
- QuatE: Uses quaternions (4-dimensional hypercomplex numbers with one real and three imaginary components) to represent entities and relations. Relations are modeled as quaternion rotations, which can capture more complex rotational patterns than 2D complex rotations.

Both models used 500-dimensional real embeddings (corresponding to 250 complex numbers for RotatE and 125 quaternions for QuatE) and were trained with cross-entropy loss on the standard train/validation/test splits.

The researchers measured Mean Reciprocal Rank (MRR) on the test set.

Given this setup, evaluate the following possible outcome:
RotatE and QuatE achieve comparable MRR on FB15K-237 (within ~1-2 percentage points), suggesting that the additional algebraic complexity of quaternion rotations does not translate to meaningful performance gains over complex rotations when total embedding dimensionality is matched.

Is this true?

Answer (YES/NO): NO